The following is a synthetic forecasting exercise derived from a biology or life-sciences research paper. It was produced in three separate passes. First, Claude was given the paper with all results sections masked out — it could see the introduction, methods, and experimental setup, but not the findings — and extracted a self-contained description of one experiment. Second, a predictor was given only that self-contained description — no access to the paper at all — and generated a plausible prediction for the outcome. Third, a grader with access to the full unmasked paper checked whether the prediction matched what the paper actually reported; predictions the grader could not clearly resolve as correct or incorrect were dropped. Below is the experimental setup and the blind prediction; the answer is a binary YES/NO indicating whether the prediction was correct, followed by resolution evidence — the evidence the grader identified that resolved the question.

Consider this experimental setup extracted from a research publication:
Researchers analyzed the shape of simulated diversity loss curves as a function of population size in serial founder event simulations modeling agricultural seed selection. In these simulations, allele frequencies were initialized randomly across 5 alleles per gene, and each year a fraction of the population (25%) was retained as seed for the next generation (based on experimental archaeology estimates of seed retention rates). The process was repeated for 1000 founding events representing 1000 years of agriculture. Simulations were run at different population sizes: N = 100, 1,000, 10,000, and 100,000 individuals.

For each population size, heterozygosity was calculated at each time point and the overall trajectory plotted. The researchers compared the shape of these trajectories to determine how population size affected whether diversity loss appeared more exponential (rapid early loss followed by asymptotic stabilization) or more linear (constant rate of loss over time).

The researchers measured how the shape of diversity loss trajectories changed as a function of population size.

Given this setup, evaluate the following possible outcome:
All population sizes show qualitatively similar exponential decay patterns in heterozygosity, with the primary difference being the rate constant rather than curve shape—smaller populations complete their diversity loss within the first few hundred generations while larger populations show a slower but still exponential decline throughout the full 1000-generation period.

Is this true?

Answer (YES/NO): NO